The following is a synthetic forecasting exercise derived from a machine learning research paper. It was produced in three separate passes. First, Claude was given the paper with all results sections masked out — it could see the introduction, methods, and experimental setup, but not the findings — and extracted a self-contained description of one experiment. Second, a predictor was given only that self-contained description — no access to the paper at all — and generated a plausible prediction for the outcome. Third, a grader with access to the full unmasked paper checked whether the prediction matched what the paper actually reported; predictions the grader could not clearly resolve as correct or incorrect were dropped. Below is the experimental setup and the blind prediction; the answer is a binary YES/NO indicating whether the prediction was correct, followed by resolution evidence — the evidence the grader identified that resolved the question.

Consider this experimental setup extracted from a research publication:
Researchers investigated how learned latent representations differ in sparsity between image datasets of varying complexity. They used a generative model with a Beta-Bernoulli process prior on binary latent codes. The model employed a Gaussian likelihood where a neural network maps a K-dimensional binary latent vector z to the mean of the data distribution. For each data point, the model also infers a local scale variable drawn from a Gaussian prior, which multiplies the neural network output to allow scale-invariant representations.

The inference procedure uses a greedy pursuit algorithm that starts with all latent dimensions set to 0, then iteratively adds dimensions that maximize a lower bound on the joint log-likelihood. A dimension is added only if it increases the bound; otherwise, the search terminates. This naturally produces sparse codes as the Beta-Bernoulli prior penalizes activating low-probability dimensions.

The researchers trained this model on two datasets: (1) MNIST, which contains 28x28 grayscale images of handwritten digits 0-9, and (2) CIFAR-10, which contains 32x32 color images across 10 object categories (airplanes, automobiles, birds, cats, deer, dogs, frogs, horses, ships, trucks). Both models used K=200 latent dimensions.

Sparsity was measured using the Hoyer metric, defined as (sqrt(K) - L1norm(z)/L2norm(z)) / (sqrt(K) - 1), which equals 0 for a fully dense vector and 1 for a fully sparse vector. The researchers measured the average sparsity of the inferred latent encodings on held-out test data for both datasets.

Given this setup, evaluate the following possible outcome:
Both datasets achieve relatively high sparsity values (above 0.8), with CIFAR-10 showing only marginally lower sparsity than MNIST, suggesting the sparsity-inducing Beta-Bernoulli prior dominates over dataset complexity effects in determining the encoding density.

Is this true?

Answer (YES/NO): NO